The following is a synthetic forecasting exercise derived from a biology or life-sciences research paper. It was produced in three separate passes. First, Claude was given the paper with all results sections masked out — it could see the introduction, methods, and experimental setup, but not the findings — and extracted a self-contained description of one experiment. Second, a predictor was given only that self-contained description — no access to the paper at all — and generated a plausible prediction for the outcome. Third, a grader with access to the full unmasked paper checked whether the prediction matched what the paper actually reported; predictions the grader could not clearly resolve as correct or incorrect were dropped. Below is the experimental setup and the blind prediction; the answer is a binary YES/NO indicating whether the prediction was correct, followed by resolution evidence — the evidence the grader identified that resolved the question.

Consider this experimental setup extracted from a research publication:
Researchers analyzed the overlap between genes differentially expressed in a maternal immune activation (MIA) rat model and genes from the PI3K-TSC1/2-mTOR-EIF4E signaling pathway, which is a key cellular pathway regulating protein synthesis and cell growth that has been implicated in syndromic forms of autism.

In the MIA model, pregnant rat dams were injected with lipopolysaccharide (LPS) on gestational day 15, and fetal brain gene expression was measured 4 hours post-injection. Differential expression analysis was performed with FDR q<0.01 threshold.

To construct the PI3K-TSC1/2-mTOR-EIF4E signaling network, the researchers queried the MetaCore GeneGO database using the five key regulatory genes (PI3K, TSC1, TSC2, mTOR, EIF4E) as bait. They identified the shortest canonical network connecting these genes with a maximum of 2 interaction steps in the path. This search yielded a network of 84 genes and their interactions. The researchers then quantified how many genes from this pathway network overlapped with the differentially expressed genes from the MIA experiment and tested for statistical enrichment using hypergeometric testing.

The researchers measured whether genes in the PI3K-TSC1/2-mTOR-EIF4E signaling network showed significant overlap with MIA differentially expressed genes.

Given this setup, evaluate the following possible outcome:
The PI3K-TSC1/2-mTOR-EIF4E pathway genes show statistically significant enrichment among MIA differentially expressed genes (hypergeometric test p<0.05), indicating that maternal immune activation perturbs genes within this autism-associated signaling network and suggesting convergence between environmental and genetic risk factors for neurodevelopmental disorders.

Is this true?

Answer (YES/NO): YES